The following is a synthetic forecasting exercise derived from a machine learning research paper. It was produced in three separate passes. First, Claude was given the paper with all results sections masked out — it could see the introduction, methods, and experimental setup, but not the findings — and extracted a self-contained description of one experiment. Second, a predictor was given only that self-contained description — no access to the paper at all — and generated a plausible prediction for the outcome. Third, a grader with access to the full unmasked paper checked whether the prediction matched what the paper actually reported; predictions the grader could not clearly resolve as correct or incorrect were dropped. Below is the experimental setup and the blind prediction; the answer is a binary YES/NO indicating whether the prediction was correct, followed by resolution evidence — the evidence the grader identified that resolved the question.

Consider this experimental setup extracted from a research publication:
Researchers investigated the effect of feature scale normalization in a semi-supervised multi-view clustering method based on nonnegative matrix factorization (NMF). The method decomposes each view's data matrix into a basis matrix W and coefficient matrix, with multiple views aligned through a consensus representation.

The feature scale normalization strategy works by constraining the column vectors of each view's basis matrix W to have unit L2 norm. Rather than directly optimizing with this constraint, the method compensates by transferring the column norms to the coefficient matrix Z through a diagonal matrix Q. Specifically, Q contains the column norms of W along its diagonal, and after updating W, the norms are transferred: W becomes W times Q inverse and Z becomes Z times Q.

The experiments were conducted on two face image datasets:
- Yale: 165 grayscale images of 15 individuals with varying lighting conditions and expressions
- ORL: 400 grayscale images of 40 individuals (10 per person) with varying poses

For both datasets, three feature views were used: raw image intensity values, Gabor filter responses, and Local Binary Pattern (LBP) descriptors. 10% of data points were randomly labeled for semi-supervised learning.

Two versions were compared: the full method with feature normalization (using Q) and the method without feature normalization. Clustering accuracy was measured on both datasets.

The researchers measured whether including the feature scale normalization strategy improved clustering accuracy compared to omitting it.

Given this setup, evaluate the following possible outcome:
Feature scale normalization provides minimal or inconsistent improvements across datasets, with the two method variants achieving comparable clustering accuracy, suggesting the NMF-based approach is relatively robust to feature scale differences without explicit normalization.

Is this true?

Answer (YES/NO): NO